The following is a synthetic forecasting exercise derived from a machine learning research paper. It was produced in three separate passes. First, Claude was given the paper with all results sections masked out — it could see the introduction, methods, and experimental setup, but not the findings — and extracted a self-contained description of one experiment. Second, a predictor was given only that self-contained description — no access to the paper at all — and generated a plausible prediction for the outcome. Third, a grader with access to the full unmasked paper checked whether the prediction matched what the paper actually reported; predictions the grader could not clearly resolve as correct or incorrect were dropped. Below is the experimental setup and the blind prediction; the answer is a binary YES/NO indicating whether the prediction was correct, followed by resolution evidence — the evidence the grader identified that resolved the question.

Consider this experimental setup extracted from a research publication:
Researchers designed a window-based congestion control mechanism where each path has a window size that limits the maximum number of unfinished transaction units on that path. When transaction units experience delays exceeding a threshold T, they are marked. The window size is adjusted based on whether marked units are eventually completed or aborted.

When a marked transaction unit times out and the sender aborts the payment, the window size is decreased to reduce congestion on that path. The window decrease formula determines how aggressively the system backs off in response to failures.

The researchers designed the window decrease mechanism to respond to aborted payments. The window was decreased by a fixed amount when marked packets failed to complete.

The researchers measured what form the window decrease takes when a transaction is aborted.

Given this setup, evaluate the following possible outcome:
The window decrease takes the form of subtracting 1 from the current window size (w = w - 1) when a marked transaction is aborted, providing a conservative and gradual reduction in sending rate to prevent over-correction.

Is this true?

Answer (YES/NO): NO